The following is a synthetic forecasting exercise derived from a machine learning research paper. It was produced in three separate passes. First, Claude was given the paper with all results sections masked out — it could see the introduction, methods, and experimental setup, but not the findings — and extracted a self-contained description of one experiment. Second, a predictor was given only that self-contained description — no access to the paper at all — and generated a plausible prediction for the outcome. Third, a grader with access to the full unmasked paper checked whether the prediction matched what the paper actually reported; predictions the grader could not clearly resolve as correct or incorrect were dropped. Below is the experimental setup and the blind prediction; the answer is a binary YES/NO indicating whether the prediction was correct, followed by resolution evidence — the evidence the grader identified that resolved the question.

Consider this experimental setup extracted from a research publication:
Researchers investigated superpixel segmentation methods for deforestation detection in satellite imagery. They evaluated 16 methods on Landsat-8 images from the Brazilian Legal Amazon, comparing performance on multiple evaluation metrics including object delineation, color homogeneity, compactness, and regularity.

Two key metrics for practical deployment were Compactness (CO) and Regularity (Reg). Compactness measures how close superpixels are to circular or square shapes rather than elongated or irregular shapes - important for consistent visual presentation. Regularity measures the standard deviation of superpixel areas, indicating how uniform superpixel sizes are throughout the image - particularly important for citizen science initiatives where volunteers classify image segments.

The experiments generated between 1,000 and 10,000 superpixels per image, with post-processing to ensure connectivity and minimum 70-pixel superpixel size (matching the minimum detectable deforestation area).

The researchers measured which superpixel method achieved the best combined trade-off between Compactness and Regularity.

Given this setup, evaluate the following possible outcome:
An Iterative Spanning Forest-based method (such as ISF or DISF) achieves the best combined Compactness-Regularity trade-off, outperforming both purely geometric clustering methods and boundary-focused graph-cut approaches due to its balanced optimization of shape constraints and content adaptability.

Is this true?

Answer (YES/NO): NO